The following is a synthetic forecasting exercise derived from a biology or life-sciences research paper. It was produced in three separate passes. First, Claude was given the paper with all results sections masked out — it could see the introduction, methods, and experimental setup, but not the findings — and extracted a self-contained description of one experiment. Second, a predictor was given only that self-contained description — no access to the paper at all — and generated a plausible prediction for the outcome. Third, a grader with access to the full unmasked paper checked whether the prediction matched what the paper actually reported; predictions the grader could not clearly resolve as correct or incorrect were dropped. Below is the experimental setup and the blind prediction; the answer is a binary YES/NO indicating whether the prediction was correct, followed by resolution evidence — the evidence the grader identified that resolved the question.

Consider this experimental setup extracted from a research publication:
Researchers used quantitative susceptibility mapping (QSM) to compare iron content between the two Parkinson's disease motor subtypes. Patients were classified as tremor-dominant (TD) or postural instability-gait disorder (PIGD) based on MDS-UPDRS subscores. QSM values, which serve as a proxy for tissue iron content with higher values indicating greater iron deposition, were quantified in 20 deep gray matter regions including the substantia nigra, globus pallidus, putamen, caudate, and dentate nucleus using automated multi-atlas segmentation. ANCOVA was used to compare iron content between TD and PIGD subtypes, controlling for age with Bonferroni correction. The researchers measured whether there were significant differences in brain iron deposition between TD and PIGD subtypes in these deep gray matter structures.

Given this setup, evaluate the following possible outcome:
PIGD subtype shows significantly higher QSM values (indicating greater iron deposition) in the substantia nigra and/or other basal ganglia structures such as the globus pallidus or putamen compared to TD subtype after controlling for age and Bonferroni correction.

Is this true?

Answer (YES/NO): NO